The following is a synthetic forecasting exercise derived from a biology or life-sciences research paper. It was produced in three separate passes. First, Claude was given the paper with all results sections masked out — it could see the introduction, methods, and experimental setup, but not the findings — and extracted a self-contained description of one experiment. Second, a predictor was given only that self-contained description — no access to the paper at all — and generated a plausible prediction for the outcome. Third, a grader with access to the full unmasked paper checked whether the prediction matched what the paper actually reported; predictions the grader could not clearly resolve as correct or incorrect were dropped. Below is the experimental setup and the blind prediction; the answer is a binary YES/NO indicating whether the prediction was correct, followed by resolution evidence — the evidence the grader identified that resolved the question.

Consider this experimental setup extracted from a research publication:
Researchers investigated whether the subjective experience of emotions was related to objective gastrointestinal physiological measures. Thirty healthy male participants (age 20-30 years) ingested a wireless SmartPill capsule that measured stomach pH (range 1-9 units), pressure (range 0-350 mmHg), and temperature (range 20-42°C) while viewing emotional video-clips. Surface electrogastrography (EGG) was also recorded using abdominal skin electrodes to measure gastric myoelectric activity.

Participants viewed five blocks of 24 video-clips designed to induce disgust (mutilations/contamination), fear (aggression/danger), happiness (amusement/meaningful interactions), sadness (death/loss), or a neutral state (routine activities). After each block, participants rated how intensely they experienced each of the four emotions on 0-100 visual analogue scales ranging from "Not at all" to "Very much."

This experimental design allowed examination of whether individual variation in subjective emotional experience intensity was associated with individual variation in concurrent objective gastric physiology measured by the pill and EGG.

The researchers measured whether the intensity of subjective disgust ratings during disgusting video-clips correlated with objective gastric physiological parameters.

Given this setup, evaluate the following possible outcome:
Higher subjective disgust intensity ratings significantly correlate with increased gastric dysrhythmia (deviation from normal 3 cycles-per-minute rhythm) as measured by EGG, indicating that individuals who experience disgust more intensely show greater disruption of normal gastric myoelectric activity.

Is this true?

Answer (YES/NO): NO